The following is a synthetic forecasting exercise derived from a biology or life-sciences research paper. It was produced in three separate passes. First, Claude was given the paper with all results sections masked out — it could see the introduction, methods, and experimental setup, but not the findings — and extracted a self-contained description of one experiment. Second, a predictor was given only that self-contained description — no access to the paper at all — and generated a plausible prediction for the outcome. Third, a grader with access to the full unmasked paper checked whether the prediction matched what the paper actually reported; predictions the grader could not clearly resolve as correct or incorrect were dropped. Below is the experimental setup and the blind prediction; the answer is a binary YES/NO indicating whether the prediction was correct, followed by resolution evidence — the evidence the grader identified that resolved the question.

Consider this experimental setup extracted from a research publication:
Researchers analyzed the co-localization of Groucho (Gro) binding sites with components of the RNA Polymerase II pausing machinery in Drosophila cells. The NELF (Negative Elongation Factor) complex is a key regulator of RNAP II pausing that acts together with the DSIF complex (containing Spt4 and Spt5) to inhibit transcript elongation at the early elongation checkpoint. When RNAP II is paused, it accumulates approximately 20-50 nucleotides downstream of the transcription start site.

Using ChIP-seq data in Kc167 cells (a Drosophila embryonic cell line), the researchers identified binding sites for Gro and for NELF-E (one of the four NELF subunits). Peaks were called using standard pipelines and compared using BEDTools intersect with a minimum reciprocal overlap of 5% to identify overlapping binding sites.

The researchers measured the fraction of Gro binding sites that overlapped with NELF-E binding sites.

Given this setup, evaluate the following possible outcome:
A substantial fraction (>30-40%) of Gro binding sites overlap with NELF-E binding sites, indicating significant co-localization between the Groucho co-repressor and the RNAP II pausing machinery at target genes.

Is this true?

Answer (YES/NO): YES